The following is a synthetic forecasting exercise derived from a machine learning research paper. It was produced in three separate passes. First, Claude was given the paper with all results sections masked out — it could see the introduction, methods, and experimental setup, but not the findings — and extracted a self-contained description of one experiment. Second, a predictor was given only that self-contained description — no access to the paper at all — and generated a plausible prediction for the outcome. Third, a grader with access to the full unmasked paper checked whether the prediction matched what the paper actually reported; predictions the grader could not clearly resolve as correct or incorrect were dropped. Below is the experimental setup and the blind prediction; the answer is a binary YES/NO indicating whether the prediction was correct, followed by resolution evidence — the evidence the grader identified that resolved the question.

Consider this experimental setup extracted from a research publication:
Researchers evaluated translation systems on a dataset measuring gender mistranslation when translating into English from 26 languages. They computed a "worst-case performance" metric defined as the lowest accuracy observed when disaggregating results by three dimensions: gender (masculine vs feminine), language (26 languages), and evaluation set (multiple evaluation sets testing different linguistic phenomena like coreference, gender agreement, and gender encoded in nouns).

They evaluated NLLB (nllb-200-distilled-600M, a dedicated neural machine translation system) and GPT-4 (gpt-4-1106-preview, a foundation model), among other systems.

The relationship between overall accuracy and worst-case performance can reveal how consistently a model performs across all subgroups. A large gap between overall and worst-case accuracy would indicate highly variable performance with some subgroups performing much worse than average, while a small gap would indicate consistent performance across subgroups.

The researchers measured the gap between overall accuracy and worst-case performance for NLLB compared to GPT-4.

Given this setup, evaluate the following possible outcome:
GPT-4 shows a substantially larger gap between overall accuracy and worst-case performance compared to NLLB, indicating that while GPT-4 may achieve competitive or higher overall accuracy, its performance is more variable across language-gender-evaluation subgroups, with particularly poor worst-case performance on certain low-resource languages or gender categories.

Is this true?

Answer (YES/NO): NO